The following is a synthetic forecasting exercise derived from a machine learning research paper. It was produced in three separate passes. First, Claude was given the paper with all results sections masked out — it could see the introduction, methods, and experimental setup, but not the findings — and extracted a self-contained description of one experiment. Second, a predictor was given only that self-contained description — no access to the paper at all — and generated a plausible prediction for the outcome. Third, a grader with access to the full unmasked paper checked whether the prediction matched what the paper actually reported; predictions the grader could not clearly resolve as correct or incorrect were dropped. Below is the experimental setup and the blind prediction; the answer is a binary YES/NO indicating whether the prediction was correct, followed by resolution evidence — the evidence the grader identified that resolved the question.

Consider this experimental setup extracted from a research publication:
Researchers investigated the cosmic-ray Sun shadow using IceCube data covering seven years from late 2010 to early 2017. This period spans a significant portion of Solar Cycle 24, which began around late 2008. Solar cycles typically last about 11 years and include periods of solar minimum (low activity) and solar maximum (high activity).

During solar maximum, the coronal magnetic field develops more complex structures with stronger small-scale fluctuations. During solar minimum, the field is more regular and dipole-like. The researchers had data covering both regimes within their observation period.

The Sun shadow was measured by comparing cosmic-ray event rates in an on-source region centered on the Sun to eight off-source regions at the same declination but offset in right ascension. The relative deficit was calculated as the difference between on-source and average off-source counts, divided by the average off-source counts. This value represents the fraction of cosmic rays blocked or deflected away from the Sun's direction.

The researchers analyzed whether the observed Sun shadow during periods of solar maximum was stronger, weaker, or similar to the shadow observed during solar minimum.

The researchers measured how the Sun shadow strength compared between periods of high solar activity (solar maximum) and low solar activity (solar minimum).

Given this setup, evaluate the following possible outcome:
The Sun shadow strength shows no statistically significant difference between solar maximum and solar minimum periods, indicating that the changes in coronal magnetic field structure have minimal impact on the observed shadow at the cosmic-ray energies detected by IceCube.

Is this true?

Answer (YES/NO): NO